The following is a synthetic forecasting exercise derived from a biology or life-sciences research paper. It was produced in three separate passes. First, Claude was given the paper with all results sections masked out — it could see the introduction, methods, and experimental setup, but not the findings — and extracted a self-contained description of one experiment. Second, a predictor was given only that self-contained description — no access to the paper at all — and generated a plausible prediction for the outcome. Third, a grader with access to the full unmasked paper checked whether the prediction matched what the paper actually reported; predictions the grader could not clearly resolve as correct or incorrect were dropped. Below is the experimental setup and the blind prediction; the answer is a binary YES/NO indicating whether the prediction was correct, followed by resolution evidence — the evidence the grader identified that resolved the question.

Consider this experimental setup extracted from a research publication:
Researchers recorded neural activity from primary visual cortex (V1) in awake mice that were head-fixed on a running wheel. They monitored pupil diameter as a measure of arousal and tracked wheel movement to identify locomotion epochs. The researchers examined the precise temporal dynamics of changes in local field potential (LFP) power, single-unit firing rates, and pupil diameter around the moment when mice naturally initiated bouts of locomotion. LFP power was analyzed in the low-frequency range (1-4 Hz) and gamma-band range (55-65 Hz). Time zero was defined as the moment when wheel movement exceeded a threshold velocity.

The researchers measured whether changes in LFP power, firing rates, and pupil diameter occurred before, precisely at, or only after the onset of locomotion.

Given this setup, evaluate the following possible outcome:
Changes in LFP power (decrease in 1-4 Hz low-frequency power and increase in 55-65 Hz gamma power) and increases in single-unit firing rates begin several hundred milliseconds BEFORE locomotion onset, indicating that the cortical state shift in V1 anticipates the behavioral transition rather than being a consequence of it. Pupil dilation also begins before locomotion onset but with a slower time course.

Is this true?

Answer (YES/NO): YES